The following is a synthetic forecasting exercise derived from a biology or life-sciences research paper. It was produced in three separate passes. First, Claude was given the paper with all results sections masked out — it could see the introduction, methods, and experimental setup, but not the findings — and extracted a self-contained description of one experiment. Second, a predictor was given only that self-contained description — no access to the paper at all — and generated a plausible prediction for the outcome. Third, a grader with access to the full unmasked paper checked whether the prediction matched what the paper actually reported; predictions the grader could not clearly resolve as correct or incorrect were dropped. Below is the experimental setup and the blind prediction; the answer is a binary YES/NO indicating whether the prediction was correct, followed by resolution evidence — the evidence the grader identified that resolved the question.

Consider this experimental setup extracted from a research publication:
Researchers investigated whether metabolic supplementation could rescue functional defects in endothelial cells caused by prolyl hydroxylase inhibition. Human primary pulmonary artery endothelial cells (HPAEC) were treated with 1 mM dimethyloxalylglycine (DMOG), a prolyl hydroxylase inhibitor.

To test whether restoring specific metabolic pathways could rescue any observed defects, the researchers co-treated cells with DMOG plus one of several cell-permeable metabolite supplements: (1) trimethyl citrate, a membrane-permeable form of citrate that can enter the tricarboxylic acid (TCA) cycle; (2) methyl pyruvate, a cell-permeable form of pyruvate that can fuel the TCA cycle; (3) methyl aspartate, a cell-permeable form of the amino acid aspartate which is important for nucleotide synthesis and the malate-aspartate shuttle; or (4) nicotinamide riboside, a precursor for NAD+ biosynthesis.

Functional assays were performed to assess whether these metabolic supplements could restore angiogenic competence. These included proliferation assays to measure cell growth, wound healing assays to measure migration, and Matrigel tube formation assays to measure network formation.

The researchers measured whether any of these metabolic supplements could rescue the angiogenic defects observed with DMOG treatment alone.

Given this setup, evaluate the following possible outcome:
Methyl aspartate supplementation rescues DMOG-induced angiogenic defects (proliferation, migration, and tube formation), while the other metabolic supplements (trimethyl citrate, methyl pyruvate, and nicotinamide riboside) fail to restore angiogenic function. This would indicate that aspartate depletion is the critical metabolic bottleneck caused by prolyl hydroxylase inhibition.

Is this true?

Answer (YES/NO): NO